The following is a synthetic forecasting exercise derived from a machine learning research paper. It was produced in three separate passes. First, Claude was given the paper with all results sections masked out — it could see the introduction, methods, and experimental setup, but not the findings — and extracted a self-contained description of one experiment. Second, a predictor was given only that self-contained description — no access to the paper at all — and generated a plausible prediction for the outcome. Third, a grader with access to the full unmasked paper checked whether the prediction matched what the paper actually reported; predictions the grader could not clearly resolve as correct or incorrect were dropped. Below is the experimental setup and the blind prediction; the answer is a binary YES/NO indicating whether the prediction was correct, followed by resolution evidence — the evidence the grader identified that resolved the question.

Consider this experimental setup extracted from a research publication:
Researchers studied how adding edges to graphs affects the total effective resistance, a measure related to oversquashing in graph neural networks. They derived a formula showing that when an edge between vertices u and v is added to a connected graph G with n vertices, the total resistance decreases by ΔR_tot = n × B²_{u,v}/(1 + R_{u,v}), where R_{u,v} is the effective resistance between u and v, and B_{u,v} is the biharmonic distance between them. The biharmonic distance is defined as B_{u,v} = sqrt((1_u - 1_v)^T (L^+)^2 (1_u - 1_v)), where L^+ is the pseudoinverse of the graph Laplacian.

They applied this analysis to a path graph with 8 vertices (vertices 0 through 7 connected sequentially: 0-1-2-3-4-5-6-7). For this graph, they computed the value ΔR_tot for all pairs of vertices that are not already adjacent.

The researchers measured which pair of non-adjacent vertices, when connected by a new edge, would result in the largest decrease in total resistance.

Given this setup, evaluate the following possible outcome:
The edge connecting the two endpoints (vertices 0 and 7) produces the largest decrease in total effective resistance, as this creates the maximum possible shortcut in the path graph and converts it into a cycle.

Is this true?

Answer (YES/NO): YES